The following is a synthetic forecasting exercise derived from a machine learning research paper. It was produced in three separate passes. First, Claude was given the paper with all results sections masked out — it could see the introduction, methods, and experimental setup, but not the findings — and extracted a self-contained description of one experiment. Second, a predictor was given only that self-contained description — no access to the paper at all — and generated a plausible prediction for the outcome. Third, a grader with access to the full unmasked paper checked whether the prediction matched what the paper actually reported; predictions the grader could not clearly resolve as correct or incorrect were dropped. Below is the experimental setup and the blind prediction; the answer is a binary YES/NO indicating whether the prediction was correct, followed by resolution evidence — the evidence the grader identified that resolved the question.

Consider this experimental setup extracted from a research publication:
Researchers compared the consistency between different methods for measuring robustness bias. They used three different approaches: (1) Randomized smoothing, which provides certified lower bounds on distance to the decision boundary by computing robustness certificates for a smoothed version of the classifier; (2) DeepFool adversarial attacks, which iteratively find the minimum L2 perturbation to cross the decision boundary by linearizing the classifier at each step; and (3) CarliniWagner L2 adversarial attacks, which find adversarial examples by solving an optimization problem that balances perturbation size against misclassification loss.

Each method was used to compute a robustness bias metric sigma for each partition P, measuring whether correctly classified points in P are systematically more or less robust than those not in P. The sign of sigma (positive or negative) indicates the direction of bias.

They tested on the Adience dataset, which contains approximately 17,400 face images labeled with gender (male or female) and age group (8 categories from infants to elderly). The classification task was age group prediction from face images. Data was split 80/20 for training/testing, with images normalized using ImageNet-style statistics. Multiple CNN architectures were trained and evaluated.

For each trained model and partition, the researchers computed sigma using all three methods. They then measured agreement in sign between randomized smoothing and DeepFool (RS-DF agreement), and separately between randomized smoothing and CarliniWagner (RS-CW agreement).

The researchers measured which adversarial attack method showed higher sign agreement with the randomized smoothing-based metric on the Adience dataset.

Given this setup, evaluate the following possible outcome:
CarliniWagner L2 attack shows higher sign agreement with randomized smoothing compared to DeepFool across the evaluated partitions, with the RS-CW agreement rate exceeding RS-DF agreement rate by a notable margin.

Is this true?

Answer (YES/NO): NO